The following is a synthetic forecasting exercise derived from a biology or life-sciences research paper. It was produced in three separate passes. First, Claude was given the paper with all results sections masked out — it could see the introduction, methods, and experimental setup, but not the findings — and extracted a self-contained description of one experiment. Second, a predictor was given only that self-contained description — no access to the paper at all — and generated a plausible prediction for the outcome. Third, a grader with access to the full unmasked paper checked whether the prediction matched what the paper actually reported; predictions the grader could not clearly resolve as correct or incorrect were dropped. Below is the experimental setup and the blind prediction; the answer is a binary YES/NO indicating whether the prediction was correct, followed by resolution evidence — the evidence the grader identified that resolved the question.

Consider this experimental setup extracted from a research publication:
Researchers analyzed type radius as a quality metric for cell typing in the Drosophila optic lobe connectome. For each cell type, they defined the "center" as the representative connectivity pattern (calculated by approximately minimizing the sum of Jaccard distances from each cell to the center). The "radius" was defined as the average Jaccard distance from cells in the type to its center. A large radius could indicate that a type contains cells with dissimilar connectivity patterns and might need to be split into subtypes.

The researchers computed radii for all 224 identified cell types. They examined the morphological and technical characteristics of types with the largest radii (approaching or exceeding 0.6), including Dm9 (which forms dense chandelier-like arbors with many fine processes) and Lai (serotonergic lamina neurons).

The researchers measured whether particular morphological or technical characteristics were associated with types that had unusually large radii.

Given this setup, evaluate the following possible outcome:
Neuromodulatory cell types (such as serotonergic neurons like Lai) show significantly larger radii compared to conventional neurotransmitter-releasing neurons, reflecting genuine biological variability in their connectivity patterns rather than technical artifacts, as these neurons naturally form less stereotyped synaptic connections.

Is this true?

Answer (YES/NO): NO